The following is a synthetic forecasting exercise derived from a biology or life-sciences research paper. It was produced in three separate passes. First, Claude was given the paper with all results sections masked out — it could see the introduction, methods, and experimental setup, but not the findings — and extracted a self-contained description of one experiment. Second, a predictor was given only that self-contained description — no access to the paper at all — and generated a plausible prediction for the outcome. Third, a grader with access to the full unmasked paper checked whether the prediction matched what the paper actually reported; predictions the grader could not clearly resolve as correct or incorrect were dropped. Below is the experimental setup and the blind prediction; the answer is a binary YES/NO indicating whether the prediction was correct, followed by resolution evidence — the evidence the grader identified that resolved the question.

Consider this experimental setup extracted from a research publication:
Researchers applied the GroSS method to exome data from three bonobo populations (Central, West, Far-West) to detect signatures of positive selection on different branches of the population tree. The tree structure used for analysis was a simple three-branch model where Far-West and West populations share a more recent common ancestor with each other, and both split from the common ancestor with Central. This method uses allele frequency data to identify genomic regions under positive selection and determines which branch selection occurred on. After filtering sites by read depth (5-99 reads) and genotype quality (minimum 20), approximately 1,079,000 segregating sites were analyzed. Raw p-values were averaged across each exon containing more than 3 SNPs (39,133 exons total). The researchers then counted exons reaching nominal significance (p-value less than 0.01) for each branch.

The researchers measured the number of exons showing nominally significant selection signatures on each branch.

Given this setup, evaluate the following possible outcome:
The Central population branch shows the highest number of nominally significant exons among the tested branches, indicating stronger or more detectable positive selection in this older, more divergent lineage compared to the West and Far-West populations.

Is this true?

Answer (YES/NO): NO